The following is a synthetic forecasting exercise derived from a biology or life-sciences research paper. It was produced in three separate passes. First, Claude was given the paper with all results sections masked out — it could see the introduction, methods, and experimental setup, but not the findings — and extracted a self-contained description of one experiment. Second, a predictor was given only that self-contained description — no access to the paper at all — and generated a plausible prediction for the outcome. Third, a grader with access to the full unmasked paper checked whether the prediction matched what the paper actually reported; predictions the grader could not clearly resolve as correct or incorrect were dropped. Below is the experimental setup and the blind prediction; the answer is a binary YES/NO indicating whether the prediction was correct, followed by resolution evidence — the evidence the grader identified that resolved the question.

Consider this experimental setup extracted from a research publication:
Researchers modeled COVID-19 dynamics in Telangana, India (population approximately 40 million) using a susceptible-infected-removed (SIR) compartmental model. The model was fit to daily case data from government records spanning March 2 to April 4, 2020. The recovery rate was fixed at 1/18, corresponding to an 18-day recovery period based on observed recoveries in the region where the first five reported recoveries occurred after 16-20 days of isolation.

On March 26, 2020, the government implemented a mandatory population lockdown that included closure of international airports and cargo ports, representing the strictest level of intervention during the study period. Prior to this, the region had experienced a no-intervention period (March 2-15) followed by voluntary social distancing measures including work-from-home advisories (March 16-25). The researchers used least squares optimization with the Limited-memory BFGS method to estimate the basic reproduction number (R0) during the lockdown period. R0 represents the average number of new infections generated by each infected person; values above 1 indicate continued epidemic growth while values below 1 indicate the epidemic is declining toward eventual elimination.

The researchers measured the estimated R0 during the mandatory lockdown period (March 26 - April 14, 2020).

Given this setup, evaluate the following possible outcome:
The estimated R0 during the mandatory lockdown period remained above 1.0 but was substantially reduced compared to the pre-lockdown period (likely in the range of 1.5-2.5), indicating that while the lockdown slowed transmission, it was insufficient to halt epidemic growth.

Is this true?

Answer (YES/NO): YES